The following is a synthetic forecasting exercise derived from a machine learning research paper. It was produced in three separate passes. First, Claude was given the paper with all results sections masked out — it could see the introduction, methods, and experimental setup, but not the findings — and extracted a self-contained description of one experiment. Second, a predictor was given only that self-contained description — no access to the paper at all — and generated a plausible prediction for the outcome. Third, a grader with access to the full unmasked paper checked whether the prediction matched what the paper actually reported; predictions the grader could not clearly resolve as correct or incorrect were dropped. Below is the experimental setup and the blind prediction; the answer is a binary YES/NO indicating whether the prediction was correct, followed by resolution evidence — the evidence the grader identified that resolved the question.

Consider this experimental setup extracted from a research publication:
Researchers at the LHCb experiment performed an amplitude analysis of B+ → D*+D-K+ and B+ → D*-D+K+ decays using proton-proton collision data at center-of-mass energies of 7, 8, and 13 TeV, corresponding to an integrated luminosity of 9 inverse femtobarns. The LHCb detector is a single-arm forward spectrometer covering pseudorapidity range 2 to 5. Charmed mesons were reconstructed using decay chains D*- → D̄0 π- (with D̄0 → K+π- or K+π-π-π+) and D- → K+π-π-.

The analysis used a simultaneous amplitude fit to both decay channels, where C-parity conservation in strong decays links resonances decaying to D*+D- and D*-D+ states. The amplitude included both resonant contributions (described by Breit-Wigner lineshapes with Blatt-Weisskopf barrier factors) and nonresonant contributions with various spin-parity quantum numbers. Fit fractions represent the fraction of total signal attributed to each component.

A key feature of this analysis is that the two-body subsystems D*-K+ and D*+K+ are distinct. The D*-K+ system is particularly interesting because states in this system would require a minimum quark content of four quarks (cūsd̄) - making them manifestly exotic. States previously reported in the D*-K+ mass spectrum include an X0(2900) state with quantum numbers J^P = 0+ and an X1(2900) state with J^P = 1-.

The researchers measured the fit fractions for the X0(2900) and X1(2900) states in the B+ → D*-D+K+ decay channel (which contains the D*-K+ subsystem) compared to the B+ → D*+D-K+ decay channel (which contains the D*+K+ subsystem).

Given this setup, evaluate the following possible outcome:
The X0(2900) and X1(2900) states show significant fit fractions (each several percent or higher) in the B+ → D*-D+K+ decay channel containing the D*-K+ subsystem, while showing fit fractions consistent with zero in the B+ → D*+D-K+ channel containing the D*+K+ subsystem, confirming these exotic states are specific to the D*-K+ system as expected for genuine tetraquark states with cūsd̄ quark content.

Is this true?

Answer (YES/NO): NO